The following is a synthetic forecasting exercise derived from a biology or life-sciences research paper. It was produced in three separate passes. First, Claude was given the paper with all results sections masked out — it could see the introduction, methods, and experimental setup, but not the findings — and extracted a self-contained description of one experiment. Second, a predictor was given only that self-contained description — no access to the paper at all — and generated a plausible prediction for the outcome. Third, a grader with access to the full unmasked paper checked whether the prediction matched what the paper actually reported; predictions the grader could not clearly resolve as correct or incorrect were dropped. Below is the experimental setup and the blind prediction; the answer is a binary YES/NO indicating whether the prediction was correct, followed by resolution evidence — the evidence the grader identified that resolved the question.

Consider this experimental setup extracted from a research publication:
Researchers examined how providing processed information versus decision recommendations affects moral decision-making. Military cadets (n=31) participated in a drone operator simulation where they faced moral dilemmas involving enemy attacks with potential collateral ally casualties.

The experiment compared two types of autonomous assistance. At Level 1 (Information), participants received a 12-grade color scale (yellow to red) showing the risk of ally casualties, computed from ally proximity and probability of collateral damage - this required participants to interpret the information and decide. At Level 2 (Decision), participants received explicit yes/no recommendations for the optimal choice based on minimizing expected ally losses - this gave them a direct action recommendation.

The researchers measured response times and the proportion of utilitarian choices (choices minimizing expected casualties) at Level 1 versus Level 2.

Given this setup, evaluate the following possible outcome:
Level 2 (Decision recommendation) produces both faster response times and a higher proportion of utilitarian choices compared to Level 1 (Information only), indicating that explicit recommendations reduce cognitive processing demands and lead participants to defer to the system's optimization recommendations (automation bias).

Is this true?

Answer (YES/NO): NO